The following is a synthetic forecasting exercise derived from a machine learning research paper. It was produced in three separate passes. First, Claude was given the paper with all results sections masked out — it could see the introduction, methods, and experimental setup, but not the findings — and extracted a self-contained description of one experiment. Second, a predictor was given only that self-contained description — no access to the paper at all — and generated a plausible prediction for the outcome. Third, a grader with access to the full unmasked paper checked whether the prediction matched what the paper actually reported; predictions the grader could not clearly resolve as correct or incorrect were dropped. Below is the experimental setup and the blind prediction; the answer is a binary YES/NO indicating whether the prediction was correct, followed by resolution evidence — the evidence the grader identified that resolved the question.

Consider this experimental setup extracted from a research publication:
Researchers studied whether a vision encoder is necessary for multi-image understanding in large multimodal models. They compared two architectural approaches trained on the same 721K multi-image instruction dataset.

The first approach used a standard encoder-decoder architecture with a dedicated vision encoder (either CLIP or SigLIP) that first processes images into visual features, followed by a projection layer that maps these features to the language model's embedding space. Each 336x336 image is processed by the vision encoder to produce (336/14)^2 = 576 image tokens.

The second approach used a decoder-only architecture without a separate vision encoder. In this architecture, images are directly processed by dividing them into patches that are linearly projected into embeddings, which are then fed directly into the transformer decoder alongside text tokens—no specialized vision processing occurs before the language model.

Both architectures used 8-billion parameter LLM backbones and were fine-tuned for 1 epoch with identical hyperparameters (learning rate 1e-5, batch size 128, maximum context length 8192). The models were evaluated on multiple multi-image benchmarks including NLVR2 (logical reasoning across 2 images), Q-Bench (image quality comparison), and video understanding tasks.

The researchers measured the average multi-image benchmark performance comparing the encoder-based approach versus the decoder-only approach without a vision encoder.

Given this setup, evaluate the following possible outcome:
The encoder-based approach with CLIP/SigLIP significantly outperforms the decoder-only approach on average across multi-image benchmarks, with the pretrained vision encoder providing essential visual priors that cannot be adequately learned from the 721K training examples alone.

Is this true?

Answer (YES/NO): YES